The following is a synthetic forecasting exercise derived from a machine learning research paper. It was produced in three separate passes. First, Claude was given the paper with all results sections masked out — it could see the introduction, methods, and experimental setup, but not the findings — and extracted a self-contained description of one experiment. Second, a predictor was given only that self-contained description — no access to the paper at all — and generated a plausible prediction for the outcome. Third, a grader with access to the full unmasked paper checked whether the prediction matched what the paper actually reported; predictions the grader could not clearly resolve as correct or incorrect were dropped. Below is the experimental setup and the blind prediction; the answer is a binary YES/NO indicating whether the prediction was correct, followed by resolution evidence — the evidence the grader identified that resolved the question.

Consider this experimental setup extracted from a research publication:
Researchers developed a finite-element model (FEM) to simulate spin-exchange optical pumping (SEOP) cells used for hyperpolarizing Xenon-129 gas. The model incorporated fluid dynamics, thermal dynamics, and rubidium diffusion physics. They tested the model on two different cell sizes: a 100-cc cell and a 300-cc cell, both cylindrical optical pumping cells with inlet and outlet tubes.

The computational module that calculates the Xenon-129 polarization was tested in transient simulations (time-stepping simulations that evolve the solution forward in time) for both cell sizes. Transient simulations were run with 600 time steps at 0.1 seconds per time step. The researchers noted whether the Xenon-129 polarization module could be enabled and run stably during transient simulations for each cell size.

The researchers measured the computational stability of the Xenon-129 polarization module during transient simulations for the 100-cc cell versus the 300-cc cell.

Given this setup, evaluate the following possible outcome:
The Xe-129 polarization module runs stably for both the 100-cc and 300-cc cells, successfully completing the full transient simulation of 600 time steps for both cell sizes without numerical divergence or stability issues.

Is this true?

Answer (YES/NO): NO